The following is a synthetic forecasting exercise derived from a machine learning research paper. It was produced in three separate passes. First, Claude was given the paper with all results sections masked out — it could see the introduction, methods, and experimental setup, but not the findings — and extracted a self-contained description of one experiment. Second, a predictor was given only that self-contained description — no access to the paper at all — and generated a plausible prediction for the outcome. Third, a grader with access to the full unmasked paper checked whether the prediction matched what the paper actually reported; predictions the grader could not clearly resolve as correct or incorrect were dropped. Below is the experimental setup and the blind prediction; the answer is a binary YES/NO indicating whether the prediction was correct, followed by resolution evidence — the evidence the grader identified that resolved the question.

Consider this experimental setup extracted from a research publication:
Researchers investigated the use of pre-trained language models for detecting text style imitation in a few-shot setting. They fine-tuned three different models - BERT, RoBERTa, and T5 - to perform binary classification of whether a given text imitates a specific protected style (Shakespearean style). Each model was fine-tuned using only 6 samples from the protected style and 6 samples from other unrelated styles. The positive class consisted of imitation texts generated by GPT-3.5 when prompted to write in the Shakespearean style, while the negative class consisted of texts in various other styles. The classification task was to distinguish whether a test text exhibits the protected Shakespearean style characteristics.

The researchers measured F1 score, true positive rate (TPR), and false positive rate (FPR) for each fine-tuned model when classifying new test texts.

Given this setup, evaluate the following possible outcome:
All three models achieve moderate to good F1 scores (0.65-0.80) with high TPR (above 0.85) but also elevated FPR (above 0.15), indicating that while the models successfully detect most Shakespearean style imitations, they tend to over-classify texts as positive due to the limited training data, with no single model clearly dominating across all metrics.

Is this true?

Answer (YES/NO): NO